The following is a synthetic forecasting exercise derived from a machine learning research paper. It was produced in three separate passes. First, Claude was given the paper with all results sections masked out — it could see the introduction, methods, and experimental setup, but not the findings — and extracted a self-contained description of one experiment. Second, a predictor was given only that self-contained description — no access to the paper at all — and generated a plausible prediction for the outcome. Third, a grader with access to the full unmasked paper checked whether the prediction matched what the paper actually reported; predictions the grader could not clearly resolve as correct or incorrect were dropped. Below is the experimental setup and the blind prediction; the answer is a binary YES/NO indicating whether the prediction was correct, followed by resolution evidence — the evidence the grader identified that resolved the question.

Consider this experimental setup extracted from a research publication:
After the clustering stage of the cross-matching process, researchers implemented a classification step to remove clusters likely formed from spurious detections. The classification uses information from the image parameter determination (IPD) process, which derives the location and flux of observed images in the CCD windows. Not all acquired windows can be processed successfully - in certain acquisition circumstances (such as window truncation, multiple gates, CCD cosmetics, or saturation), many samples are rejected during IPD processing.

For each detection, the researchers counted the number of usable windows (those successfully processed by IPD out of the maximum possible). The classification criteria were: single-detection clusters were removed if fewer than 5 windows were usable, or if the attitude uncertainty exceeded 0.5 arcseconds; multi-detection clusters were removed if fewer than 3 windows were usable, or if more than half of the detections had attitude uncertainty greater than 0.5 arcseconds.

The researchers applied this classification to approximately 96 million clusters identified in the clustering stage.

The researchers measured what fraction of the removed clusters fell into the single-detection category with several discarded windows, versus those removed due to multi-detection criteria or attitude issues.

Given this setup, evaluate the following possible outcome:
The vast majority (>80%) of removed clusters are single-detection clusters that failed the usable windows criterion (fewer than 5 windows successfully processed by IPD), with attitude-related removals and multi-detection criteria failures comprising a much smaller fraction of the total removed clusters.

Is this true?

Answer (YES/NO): NO